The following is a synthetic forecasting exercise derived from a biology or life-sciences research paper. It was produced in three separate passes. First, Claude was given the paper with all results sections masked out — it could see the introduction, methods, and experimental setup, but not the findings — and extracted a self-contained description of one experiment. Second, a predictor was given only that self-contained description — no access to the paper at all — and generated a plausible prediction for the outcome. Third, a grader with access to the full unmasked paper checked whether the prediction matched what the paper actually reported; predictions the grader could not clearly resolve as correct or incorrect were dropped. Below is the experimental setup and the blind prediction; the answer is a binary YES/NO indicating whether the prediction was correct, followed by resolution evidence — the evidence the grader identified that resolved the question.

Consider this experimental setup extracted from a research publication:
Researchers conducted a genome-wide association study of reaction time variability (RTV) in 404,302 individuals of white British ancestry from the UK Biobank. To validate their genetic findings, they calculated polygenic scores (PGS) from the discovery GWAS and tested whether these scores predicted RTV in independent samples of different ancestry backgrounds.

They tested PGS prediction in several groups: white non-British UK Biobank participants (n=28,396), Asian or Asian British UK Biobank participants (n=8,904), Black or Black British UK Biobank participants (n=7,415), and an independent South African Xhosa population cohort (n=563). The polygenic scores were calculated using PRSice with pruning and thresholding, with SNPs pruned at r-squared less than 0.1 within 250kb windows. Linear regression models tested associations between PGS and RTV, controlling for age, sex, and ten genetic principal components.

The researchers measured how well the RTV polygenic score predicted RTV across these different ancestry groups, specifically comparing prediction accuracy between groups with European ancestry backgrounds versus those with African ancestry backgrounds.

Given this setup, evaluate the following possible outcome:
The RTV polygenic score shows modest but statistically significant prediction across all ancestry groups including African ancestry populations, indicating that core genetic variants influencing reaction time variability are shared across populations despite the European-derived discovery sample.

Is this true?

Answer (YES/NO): NO